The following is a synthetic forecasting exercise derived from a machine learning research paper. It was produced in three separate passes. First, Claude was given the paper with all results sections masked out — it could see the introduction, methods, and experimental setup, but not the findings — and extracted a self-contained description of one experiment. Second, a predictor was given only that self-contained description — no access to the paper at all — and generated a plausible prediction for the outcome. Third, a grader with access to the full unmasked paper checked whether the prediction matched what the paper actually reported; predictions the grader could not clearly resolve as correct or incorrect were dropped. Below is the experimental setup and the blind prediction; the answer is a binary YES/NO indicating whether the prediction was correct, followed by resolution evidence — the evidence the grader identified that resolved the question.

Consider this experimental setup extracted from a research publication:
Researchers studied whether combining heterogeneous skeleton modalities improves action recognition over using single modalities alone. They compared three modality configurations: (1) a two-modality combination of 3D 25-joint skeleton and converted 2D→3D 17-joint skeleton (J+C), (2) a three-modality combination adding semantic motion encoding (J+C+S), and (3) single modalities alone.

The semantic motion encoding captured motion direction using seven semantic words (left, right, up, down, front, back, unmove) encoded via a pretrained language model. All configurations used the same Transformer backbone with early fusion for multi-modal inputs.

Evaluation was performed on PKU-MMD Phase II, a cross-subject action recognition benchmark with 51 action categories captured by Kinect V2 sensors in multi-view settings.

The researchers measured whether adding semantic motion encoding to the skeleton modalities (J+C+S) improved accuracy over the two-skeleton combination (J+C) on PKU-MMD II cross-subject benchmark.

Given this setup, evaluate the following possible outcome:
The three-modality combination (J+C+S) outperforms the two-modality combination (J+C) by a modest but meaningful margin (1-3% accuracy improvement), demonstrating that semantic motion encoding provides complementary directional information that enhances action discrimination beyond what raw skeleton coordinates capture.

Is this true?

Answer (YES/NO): NO